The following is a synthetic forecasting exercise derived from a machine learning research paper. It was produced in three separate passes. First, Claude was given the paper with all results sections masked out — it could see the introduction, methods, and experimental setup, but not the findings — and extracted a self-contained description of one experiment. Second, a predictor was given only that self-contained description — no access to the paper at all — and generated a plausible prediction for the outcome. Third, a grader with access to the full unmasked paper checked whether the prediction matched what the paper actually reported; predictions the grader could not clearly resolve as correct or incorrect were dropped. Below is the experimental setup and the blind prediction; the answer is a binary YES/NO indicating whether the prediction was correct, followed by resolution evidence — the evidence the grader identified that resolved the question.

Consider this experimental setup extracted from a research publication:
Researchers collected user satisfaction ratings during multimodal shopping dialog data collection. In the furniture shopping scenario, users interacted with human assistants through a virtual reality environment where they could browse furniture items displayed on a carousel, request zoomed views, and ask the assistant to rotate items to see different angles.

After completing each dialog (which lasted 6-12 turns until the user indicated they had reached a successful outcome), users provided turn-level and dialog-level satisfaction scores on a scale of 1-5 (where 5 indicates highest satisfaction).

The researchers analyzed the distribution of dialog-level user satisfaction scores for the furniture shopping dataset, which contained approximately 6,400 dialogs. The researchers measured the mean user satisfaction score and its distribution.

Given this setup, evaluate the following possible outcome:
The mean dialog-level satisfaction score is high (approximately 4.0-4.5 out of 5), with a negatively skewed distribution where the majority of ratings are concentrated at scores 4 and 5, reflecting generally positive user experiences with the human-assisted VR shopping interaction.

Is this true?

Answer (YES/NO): NO